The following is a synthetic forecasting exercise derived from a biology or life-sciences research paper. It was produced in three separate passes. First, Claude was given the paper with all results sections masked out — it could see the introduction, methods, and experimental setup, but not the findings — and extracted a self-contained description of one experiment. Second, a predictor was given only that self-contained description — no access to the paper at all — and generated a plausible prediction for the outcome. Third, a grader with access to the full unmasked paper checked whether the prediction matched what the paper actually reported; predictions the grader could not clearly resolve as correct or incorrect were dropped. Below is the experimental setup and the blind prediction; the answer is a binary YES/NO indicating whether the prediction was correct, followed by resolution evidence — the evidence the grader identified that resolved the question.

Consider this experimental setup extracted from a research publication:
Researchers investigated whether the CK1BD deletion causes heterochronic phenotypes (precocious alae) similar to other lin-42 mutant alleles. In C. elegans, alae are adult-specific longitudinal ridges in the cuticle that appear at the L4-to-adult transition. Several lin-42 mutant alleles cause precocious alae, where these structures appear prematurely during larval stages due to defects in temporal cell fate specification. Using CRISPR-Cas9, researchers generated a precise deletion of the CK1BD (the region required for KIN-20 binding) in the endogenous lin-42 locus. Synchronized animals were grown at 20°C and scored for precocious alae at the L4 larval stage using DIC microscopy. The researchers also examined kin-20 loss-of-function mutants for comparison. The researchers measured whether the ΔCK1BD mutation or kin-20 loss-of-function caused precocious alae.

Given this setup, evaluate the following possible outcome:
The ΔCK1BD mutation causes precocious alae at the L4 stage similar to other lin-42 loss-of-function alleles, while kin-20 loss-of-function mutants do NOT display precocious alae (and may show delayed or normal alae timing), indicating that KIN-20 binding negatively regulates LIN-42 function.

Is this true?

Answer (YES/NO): NO